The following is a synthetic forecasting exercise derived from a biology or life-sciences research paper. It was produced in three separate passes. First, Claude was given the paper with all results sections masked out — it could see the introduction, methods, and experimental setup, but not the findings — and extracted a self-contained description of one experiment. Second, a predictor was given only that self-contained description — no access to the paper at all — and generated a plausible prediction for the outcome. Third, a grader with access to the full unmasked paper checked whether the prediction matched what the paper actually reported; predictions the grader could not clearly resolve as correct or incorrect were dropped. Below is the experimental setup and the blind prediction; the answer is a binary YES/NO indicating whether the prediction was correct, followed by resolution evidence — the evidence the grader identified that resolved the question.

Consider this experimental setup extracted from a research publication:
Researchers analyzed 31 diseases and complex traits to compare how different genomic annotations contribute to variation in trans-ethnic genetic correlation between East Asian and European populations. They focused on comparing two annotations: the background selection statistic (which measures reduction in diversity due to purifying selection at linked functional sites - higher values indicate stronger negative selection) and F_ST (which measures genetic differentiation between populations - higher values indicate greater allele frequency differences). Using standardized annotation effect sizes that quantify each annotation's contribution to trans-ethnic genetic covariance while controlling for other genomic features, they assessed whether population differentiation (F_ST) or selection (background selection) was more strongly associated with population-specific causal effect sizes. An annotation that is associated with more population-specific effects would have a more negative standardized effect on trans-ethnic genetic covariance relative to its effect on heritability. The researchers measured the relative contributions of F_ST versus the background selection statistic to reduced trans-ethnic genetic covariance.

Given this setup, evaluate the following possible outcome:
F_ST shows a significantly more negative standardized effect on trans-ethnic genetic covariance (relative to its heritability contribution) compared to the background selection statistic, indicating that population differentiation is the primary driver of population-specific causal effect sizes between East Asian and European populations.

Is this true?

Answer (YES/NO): NO